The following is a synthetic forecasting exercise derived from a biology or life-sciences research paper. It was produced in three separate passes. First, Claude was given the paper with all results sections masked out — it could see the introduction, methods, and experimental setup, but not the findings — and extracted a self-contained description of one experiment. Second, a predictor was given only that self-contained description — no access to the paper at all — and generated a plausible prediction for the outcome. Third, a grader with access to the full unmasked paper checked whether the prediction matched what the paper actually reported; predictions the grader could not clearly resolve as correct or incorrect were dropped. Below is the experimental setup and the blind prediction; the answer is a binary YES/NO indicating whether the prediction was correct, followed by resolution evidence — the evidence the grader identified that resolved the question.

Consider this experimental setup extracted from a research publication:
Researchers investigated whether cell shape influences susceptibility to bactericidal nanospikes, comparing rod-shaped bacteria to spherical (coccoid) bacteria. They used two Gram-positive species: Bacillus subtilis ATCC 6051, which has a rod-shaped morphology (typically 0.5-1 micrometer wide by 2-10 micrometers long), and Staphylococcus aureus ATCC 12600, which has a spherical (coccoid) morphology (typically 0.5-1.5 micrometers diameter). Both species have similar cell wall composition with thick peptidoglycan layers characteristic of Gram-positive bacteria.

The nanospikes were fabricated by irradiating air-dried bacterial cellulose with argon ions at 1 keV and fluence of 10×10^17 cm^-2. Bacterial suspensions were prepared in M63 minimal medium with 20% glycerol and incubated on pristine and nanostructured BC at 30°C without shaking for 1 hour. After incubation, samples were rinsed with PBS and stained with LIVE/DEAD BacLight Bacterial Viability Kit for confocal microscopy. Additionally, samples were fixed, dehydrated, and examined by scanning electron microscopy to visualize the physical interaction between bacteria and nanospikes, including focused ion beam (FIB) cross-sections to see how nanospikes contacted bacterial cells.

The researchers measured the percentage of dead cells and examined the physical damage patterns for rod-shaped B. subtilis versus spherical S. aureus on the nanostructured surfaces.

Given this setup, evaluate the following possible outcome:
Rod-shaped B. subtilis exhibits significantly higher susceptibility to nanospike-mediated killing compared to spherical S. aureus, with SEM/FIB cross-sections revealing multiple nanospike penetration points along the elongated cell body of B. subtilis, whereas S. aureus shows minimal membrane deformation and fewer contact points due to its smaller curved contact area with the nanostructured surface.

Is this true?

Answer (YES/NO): NO